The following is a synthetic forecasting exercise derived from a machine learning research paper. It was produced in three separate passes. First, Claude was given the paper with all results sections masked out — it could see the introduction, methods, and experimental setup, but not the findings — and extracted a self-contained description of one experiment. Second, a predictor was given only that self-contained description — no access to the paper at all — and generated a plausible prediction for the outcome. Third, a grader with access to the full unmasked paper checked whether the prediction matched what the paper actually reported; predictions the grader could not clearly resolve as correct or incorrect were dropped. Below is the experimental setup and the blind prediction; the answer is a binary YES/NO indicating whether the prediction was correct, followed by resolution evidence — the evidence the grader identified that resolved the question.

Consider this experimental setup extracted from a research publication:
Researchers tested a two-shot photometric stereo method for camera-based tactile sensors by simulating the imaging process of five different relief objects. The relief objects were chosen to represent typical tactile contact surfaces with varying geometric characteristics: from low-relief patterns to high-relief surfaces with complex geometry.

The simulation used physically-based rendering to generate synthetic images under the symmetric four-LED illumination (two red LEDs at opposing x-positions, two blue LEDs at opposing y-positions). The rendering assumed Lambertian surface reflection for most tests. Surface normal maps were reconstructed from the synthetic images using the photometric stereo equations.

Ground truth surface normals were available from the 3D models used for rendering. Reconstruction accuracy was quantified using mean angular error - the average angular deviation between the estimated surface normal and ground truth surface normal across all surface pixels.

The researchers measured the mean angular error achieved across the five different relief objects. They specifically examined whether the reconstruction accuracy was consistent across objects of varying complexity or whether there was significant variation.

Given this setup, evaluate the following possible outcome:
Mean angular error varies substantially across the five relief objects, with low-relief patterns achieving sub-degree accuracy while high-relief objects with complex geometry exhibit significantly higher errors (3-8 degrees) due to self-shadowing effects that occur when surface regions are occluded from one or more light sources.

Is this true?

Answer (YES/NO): NO